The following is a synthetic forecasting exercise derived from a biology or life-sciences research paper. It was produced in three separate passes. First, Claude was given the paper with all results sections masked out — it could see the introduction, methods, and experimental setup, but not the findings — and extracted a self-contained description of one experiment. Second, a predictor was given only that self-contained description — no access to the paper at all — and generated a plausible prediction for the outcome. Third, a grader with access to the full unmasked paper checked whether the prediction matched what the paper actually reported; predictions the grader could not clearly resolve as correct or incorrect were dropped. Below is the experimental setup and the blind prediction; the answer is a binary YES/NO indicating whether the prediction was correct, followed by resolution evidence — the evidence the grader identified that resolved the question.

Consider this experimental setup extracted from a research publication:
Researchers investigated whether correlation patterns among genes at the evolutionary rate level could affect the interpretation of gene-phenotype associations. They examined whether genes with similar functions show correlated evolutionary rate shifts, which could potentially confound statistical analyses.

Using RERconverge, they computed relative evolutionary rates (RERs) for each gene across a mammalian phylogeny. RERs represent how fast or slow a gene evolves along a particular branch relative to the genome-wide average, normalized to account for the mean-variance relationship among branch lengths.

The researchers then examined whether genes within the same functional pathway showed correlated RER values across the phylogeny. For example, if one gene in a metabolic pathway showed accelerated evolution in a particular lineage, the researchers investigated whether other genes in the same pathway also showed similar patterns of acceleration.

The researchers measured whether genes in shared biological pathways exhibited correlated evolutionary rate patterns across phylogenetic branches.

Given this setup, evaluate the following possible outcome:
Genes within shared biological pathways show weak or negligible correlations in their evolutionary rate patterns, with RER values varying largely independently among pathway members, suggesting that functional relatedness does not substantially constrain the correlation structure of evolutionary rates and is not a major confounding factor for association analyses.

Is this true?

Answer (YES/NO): NO